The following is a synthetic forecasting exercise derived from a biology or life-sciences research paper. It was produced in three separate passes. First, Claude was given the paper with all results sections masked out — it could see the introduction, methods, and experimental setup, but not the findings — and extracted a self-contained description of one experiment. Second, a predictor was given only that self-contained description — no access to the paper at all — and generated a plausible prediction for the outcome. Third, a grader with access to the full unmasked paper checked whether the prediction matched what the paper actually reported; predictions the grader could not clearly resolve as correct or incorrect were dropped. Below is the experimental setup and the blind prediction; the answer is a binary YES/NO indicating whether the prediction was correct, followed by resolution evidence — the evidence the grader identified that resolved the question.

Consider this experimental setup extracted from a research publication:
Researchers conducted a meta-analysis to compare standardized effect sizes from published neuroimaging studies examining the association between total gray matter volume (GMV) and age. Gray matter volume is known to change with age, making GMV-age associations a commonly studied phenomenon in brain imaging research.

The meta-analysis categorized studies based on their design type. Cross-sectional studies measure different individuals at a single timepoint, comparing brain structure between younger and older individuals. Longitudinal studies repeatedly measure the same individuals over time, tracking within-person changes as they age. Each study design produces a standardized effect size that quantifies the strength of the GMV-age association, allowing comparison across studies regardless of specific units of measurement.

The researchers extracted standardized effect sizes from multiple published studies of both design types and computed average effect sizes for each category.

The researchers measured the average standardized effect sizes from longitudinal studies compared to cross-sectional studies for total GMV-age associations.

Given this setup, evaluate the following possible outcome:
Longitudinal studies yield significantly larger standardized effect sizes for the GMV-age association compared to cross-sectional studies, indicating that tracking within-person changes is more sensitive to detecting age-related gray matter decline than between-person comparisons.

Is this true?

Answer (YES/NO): YES